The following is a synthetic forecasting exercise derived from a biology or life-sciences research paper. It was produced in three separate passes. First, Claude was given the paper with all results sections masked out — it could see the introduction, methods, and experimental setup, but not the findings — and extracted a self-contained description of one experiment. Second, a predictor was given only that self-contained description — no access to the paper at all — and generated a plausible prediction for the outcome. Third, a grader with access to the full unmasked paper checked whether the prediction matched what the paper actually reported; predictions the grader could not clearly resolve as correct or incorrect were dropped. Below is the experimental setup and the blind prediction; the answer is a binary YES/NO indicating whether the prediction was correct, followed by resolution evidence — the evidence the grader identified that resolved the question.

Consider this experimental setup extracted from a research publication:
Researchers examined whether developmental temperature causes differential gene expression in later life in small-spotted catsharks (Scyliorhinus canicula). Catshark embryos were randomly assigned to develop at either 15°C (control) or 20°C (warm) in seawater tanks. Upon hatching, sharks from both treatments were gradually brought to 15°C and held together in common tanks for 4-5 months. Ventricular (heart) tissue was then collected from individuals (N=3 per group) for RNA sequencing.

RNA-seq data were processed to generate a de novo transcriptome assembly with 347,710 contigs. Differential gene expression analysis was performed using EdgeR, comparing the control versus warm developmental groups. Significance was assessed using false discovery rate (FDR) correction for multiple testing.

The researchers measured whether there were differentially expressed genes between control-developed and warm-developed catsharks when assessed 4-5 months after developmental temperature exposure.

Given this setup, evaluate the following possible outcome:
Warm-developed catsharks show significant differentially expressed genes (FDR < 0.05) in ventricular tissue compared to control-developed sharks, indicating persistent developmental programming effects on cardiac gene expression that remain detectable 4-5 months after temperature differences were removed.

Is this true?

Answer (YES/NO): YES